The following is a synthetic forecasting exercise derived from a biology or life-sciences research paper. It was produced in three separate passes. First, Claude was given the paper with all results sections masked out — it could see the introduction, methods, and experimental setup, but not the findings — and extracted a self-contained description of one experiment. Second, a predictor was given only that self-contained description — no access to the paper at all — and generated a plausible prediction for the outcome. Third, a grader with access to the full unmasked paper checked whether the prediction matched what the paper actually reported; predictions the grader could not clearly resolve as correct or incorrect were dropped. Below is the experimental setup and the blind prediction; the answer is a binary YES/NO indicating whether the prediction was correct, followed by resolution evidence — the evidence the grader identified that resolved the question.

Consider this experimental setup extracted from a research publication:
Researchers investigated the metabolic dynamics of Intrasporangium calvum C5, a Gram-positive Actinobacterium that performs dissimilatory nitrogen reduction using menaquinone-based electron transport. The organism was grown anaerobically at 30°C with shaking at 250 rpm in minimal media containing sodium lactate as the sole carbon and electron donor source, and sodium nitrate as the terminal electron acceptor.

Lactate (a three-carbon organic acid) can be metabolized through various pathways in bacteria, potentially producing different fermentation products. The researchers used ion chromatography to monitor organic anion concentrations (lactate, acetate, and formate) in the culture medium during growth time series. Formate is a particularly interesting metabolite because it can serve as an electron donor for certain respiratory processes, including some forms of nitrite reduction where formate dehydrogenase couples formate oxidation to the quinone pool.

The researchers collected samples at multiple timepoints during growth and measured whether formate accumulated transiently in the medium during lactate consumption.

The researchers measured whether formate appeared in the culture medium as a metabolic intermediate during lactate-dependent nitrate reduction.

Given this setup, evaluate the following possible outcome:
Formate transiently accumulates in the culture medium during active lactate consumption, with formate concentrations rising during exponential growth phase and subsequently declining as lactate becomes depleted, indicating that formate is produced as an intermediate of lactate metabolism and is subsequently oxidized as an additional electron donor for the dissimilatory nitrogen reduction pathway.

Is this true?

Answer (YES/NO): NO